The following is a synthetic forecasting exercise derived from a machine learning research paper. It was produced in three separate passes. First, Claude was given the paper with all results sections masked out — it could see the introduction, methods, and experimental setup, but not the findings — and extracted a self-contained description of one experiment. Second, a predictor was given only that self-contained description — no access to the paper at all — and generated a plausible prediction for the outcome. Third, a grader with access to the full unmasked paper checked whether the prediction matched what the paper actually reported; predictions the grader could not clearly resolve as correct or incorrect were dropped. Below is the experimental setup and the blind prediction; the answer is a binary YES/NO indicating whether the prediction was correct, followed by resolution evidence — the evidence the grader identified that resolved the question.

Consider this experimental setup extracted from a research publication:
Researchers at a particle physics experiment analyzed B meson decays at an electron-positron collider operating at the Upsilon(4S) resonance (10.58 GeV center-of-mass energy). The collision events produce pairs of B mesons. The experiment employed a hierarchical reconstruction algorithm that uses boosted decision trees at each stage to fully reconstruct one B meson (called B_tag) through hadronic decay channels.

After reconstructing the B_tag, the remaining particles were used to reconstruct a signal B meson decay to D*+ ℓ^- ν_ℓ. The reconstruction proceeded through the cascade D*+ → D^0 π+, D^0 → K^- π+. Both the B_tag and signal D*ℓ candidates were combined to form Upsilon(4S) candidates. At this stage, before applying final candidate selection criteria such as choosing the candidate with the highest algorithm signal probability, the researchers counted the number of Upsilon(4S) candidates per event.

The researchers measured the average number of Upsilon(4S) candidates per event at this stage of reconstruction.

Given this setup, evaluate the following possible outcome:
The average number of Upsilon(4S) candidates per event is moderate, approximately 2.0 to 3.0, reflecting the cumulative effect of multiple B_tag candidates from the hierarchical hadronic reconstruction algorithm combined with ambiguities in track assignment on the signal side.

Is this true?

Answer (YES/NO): NO